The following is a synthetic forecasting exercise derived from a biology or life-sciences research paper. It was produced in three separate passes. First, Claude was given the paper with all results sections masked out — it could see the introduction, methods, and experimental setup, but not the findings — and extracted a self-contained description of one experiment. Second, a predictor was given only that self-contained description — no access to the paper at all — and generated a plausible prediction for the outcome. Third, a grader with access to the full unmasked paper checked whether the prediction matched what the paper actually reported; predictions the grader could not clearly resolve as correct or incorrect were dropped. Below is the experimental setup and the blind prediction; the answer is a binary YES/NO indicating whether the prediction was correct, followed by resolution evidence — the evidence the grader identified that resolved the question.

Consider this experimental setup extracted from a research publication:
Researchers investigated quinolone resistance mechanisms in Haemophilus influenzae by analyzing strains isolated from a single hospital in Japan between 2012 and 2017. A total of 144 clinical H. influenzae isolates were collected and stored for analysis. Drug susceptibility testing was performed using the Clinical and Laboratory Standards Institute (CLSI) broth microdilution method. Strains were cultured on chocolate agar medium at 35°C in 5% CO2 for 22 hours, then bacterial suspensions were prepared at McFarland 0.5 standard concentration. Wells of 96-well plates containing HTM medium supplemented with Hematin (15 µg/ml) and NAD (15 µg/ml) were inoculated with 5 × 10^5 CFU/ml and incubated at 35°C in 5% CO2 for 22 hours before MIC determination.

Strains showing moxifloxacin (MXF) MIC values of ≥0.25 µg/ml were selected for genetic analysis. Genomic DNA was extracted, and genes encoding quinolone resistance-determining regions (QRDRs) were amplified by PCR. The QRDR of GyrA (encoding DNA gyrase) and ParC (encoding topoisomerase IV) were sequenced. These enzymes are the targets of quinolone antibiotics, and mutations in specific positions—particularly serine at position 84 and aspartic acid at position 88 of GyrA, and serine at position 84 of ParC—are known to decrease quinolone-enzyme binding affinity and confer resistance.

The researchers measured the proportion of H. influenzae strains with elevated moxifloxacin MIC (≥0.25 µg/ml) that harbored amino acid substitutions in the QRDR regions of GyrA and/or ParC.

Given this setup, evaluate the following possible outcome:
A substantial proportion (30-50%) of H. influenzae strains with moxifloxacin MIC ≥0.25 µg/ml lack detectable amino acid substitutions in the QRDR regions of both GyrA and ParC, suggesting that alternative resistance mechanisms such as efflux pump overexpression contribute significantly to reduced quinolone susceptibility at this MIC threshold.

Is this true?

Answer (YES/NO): YES